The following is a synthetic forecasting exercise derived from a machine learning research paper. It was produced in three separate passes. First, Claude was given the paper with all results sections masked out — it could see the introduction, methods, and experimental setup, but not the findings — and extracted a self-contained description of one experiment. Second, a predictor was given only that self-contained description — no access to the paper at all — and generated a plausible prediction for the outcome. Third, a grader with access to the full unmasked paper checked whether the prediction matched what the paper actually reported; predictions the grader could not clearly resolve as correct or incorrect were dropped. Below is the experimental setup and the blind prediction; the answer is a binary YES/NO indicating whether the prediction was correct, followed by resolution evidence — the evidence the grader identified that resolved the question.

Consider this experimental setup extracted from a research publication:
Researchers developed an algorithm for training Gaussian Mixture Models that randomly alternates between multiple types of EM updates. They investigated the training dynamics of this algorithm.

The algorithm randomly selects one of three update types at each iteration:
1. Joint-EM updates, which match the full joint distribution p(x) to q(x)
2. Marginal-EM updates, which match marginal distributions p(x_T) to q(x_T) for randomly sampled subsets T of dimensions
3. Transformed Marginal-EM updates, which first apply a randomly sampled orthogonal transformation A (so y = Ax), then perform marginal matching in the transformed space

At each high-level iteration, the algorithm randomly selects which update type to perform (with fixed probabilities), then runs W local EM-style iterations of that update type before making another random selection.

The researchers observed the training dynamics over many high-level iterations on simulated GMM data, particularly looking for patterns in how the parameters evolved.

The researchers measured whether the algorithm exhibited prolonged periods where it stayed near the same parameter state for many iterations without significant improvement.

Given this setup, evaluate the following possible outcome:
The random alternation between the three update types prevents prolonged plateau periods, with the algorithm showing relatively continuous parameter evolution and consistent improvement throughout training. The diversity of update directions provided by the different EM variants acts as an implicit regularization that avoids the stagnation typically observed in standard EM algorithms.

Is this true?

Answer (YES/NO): NO